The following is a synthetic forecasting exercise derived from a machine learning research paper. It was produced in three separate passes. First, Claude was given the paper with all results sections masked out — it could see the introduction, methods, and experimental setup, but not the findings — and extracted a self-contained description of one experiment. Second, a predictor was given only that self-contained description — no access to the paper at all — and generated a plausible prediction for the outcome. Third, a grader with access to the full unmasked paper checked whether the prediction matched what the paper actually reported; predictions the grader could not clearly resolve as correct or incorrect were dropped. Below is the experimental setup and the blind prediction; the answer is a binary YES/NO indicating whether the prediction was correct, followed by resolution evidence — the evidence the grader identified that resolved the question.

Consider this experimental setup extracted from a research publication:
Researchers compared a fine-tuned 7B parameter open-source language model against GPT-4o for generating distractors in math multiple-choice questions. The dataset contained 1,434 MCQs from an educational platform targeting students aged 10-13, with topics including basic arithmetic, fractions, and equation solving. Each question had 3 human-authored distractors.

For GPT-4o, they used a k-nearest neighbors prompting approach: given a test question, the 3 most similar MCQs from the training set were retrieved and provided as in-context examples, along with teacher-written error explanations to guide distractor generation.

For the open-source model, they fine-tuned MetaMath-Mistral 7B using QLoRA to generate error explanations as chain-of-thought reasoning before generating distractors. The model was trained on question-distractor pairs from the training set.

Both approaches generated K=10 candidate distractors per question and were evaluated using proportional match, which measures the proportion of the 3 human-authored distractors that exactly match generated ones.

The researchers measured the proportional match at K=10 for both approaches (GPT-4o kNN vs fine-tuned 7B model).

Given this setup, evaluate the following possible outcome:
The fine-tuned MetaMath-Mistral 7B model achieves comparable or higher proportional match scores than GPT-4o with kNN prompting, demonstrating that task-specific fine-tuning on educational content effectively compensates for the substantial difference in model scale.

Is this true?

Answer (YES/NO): YES